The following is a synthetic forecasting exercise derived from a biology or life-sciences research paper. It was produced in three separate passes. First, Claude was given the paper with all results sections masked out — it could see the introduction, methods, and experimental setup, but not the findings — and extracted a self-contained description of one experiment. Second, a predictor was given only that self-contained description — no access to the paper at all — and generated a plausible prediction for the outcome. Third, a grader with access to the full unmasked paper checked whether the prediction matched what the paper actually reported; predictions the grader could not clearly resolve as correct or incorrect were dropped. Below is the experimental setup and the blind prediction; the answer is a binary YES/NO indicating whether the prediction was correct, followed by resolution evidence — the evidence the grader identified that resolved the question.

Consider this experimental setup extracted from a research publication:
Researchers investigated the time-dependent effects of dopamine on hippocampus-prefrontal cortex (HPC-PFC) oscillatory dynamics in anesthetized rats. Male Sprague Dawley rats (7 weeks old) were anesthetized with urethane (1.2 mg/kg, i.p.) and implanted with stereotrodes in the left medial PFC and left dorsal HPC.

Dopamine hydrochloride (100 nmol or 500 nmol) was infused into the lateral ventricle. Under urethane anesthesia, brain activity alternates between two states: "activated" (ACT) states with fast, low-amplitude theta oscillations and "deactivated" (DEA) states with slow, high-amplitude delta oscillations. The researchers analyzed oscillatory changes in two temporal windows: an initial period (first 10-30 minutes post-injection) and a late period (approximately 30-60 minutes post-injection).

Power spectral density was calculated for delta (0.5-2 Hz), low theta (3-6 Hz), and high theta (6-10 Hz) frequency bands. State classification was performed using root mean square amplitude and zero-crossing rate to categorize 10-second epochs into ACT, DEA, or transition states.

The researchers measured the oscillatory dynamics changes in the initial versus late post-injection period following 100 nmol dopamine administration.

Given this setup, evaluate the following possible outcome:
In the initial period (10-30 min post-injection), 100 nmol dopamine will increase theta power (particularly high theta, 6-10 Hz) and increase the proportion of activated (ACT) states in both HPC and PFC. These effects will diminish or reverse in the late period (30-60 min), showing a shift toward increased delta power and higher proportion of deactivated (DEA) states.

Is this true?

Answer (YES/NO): NO